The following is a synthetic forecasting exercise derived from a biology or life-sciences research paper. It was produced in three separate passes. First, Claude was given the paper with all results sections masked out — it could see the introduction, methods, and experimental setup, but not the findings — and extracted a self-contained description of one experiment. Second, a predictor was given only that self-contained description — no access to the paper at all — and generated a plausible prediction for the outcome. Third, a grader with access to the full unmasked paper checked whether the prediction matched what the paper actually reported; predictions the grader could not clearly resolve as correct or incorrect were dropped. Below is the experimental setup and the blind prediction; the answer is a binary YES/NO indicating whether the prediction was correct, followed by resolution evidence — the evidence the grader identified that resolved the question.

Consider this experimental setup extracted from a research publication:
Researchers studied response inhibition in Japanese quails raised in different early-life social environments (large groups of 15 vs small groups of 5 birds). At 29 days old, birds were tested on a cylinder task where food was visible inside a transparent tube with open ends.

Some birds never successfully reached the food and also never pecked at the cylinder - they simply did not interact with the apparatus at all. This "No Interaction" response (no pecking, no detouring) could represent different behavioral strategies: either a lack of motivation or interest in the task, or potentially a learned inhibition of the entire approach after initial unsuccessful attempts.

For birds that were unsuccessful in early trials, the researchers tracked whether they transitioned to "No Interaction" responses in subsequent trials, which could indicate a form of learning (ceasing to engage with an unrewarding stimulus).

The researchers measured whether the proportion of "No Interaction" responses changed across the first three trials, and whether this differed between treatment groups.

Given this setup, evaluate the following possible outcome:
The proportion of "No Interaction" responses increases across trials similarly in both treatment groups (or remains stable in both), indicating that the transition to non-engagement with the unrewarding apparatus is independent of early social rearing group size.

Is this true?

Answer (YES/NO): YES